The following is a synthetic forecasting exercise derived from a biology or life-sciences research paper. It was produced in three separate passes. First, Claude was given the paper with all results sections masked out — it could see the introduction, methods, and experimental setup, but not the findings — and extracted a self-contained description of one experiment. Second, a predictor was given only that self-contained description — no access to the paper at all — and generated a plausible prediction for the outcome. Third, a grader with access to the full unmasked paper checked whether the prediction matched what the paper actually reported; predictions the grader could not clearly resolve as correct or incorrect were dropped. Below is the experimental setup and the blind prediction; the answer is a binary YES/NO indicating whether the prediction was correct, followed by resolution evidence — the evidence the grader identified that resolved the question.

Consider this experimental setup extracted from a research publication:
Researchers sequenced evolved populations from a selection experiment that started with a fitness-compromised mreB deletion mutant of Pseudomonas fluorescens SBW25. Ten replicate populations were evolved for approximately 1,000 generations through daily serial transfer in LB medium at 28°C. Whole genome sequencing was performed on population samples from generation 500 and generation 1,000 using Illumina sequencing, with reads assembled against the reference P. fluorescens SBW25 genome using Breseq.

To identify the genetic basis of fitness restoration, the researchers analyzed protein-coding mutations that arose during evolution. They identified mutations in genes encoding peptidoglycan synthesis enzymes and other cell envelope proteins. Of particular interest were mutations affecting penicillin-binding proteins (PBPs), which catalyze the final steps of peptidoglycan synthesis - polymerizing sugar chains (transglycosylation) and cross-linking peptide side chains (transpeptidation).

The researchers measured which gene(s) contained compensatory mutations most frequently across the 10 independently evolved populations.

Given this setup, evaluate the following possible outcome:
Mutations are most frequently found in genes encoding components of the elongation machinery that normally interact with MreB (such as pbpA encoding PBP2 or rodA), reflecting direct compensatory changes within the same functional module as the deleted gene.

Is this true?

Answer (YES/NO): NO